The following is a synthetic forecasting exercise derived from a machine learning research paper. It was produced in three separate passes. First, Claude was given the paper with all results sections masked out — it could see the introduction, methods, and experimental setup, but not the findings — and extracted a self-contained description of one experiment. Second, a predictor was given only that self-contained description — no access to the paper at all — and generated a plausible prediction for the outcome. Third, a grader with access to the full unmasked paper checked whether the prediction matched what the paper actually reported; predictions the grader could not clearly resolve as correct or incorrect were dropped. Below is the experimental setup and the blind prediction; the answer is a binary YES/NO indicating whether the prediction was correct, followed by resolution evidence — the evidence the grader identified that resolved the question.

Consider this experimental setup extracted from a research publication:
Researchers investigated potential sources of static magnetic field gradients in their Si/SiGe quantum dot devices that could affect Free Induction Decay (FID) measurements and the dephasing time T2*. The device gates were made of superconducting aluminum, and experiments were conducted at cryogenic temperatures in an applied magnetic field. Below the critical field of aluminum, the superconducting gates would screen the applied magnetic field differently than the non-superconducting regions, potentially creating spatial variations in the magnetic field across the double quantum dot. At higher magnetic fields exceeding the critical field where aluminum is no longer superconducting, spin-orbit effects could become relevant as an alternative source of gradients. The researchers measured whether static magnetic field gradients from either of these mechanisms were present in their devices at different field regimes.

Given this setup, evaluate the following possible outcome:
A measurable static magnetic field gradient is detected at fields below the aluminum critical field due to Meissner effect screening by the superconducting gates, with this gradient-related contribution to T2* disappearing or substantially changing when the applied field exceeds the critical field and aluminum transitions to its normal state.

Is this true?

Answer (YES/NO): YES